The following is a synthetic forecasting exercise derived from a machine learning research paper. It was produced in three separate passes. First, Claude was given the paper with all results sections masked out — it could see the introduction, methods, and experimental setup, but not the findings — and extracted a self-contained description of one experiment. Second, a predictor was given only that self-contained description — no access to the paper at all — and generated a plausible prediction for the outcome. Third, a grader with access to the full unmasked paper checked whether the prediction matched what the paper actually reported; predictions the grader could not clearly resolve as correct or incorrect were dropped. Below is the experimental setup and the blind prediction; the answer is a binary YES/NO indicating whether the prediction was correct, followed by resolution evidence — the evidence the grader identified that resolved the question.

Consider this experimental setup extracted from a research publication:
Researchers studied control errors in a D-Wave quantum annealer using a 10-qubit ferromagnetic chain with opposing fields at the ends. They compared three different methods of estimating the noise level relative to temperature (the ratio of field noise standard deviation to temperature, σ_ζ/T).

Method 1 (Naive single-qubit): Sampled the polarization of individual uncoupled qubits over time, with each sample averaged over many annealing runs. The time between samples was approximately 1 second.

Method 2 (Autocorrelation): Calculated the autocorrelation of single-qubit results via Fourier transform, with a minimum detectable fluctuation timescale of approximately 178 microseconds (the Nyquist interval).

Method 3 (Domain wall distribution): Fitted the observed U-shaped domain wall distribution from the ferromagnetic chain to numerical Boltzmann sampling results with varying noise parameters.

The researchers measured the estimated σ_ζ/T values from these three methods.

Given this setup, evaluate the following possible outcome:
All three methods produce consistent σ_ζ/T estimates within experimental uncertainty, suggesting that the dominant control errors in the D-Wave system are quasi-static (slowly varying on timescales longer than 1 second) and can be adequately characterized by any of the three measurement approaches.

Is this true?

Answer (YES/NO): NO